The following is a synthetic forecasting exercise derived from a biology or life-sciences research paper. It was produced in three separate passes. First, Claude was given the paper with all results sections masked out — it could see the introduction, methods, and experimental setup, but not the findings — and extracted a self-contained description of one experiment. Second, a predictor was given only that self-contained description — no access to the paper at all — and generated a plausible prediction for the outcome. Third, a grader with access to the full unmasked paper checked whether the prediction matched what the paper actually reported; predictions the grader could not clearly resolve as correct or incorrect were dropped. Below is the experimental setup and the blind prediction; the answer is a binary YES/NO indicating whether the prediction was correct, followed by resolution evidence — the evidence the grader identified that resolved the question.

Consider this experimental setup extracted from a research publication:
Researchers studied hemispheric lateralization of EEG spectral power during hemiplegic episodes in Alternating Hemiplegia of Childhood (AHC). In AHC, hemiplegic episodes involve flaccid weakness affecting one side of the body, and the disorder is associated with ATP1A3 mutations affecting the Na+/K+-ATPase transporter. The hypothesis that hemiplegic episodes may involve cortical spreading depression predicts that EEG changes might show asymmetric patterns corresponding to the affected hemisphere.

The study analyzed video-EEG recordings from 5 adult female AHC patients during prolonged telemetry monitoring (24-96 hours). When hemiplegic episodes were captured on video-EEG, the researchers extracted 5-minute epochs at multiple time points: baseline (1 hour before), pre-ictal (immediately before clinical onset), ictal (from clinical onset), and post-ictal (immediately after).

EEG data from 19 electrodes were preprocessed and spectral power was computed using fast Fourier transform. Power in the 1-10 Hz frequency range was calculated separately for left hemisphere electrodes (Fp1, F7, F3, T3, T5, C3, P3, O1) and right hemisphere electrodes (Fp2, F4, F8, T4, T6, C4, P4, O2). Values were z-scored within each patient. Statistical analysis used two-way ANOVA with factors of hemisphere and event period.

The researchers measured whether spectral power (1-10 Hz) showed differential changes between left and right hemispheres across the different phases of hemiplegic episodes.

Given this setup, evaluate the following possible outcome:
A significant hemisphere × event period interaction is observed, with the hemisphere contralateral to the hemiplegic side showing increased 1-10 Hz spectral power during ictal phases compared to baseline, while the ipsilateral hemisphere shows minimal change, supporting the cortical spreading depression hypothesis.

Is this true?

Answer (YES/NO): YES